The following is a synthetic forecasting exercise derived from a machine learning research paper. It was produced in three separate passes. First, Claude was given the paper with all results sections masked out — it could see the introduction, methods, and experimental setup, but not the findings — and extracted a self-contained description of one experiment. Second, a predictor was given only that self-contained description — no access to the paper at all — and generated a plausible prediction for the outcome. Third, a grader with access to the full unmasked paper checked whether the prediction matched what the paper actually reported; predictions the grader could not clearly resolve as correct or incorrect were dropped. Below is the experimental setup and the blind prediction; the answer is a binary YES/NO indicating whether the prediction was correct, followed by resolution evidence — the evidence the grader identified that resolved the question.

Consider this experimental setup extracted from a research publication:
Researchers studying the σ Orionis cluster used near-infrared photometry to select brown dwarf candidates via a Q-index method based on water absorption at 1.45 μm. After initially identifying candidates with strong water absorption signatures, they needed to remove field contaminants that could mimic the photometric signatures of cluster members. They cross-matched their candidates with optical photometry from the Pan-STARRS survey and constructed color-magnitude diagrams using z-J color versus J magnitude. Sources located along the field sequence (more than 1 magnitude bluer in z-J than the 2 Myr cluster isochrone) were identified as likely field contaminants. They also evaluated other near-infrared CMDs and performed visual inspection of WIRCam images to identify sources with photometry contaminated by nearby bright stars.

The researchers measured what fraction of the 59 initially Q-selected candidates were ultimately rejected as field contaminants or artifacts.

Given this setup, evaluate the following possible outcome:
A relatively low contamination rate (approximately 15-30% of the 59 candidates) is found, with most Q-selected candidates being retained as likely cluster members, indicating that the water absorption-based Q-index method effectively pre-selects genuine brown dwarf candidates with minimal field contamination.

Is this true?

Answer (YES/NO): YES